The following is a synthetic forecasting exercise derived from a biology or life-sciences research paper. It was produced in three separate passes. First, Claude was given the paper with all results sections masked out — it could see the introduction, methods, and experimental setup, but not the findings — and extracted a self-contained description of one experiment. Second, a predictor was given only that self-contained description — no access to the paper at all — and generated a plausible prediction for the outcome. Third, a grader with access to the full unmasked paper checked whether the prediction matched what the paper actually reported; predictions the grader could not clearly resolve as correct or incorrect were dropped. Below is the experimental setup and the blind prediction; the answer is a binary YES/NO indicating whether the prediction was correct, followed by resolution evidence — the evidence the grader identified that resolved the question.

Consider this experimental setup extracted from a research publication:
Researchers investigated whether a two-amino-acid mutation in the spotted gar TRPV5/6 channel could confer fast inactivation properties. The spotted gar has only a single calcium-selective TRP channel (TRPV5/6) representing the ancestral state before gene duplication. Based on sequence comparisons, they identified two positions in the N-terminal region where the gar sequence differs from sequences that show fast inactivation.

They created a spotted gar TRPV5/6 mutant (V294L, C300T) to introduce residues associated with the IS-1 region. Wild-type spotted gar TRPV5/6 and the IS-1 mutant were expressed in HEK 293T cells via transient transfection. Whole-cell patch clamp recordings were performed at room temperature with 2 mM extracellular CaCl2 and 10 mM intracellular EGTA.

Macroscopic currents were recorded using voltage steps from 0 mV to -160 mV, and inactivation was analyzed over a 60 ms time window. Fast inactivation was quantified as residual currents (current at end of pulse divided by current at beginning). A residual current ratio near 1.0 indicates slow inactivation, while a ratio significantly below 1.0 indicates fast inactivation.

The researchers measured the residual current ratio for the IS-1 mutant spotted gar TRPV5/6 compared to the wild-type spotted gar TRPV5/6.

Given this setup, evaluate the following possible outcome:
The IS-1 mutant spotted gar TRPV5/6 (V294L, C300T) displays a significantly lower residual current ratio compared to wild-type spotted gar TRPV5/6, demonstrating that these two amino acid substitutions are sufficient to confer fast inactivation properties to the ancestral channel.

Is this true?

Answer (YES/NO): YES